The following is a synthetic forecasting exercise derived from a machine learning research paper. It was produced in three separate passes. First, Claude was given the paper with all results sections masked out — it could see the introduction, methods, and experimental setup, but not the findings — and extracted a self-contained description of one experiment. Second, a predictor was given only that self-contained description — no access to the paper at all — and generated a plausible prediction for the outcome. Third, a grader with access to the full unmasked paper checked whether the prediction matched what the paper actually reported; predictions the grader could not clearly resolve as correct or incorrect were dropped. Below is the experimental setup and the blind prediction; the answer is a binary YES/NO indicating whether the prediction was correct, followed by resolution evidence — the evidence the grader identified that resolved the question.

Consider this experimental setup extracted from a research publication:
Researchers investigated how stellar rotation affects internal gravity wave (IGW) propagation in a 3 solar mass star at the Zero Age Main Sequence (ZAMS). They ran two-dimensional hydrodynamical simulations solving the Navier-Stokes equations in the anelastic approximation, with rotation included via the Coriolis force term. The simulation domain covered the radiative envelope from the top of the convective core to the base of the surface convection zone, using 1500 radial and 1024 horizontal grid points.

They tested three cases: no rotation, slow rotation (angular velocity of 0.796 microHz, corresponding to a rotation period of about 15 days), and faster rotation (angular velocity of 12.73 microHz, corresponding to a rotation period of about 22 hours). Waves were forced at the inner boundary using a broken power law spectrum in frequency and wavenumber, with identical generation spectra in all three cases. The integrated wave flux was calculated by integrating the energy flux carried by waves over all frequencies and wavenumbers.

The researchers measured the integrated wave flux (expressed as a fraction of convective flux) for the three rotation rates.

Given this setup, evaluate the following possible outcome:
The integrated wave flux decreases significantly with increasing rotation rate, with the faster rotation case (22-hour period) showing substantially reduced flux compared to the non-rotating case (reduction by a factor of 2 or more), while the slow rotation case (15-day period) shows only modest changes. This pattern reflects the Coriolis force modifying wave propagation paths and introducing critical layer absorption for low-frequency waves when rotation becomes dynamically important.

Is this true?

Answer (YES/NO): NO